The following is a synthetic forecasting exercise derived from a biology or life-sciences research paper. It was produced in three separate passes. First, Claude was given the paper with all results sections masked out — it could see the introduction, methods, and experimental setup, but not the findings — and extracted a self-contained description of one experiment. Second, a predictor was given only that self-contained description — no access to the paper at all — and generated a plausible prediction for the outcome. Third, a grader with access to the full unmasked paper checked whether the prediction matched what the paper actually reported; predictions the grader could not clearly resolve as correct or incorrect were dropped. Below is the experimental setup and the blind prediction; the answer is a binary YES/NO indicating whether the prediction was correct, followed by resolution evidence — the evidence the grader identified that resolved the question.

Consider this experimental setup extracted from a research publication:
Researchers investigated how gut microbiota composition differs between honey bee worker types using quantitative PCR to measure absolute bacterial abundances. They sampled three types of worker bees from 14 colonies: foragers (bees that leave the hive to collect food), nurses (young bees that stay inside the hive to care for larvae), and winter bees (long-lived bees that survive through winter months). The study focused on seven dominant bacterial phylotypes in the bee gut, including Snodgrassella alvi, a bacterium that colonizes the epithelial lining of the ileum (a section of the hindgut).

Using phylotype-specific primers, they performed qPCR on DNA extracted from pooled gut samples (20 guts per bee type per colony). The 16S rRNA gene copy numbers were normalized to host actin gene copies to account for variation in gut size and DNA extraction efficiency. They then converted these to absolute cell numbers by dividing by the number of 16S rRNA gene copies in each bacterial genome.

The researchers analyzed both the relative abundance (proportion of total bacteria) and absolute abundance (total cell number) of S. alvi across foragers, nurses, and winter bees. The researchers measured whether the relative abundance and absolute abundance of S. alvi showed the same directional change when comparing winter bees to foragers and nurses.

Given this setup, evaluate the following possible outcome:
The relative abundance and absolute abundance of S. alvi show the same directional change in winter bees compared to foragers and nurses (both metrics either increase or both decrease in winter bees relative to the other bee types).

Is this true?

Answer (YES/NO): NO